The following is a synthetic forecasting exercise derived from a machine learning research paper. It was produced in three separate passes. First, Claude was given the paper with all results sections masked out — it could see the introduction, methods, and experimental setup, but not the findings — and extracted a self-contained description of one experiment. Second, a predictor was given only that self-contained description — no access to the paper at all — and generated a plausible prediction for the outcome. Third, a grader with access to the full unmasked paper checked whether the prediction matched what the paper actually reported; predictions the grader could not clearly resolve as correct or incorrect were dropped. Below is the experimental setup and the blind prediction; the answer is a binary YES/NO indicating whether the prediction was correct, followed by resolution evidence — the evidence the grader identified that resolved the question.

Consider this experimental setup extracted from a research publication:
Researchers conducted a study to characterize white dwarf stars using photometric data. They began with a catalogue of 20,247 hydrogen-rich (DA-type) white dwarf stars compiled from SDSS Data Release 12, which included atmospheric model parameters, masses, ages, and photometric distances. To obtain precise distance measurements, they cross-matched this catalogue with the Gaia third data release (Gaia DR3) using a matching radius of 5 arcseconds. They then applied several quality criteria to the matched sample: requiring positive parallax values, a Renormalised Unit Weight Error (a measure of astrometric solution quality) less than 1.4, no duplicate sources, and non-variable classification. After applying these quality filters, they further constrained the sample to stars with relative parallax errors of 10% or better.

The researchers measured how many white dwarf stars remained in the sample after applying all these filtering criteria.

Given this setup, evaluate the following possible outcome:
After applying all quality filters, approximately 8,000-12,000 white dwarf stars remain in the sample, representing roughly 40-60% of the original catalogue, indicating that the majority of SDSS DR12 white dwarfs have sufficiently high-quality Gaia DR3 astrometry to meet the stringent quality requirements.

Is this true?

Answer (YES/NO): NO